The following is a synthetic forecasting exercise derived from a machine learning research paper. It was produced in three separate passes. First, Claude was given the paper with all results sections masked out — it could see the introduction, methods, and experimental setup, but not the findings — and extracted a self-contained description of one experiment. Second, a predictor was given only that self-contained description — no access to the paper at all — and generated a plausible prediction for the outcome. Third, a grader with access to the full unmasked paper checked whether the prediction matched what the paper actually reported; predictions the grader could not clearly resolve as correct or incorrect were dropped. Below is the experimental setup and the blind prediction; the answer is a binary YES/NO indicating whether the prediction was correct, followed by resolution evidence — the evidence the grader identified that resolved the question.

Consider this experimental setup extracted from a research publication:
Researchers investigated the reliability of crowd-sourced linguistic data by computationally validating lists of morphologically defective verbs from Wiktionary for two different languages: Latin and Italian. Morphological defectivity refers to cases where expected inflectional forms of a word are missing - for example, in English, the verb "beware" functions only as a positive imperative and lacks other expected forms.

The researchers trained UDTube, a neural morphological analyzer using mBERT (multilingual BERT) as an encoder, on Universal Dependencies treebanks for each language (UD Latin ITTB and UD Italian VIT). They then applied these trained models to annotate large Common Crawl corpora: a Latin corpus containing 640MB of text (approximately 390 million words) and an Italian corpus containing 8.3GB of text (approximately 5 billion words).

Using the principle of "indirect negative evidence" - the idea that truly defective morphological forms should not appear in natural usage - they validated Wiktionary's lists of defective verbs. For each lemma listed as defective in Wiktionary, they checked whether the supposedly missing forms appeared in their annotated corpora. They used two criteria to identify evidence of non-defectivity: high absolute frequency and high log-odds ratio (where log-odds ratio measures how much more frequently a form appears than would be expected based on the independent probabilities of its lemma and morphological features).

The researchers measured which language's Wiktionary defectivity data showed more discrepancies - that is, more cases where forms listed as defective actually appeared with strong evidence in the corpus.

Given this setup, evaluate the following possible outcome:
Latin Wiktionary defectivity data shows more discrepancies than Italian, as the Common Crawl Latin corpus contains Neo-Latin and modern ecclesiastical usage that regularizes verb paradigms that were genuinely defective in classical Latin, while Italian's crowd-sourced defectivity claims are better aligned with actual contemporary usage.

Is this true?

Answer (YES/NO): YES